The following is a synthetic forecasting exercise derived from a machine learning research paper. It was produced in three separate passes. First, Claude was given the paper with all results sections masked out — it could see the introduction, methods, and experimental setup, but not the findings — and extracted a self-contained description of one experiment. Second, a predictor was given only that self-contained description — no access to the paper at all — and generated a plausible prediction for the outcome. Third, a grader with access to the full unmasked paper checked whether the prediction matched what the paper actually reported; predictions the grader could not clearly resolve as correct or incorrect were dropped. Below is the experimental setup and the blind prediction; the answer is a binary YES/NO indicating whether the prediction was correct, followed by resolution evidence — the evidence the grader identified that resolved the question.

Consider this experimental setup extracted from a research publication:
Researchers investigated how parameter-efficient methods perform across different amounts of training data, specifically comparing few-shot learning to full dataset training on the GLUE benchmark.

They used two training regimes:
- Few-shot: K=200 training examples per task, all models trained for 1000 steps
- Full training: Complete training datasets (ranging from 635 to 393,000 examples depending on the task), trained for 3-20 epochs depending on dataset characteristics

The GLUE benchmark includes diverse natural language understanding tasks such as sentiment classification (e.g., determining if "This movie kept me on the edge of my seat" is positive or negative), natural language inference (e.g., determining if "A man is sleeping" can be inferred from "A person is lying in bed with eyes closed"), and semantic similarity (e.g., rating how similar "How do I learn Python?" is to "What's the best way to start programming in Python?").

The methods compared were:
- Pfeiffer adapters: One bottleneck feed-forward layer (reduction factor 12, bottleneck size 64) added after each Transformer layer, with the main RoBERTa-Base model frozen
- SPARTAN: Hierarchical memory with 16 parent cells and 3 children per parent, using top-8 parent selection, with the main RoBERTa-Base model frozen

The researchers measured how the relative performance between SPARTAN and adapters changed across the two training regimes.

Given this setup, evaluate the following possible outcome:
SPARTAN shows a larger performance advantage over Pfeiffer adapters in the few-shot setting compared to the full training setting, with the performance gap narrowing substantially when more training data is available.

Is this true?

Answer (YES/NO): NO